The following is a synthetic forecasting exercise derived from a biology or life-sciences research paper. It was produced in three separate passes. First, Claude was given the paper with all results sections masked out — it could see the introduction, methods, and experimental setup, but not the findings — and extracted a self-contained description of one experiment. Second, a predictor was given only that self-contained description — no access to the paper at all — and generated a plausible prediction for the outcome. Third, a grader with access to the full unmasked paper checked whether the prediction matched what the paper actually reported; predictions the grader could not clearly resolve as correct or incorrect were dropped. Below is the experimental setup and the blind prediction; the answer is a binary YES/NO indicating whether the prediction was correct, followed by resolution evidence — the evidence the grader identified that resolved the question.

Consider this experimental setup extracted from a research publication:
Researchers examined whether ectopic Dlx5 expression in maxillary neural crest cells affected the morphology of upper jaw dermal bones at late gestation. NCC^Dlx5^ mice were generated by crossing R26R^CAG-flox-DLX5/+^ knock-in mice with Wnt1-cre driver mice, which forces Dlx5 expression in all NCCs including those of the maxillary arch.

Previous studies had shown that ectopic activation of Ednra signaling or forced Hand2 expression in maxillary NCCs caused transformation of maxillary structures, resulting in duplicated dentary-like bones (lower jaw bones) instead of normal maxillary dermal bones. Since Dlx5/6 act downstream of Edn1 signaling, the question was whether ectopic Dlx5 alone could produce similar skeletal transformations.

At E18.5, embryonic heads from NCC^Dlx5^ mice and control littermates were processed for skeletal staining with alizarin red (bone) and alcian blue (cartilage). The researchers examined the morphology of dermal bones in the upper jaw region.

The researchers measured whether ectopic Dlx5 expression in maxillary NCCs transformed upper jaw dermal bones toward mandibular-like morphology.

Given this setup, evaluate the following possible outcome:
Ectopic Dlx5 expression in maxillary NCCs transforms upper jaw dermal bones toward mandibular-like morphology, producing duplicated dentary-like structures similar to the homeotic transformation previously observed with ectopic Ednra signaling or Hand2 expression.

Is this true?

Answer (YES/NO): NO